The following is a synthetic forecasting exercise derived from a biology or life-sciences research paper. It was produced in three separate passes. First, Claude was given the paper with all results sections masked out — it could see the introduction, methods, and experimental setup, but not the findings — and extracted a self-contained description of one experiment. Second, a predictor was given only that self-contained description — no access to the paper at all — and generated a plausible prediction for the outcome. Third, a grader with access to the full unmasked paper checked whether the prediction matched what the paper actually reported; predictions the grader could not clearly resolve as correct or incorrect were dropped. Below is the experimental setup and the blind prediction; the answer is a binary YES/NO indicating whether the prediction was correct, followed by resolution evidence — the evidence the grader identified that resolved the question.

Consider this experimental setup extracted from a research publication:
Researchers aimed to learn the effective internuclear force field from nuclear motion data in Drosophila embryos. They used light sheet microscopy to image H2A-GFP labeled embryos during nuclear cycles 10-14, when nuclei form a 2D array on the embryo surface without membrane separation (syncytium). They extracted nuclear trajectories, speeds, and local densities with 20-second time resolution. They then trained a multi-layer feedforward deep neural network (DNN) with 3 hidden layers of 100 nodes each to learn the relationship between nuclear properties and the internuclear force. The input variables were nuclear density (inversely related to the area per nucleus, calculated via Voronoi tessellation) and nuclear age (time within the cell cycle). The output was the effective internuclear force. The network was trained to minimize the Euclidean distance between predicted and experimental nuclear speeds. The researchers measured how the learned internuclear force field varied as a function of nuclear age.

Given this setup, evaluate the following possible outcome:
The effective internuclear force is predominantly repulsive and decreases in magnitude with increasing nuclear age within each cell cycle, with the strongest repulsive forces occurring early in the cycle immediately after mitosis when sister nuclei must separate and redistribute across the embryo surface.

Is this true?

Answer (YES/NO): NO